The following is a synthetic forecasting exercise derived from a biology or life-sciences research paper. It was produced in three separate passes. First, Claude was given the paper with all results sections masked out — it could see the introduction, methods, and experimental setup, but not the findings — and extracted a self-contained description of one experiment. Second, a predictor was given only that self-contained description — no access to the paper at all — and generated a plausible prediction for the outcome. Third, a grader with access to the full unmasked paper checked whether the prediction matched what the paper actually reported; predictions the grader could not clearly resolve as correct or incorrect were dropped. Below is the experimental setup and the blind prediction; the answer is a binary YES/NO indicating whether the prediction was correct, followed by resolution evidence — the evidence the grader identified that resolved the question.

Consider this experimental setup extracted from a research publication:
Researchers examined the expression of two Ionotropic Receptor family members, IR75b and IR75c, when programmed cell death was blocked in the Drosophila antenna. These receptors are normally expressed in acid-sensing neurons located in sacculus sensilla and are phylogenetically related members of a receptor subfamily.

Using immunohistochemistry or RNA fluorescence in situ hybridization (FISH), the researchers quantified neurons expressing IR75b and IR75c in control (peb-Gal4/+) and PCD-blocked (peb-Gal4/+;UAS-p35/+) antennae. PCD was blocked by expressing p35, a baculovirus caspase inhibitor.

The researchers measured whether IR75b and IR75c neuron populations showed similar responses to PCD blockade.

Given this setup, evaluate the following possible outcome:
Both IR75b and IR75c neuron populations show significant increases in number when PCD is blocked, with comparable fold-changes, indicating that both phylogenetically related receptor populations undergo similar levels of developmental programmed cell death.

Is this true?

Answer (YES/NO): NO